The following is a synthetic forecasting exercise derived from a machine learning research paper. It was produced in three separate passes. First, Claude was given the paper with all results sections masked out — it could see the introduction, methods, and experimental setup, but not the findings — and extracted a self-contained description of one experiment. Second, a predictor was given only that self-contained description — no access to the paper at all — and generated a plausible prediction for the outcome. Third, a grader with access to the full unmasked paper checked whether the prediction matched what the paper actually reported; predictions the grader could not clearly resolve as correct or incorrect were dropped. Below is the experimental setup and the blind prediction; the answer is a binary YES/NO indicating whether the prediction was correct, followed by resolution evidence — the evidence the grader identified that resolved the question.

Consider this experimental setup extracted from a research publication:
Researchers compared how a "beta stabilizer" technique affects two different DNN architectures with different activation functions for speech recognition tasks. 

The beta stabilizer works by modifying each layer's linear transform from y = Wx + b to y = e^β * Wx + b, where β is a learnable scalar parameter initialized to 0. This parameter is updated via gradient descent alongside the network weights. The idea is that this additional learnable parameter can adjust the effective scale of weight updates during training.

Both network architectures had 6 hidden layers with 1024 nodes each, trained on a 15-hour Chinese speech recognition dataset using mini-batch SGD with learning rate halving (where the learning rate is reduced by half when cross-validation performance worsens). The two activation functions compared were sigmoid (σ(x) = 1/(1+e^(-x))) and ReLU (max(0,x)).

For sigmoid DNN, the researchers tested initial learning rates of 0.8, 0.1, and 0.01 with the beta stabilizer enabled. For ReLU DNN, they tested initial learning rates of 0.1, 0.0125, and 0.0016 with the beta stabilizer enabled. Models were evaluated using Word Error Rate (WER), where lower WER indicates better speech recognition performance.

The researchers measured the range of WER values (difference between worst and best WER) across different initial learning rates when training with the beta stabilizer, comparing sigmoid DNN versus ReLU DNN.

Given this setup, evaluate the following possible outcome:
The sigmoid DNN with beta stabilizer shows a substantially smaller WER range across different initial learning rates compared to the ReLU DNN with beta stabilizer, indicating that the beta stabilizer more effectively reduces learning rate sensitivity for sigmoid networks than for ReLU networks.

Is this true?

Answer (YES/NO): YES